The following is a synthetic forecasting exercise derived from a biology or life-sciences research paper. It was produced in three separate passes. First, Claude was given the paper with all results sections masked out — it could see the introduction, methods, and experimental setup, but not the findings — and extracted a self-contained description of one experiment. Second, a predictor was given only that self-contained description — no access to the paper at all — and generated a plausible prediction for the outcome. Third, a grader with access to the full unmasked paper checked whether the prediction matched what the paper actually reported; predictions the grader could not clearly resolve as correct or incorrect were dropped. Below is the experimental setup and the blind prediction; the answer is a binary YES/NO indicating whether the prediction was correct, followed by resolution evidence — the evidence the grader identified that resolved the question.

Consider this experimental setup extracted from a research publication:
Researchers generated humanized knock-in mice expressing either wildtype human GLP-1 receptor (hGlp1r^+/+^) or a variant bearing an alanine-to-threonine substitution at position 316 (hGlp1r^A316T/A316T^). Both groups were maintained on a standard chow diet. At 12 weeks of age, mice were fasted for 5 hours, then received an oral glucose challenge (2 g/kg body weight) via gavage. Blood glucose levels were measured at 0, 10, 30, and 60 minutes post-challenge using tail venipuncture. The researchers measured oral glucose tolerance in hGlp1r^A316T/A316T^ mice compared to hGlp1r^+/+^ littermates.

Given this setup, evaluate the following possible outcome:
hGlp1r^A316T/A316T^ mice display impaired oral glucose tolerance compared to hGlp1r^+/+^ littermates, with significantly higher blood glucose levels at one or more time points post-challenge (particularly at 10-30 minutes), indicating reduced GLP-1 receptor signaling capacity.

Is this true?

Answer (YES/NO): NO